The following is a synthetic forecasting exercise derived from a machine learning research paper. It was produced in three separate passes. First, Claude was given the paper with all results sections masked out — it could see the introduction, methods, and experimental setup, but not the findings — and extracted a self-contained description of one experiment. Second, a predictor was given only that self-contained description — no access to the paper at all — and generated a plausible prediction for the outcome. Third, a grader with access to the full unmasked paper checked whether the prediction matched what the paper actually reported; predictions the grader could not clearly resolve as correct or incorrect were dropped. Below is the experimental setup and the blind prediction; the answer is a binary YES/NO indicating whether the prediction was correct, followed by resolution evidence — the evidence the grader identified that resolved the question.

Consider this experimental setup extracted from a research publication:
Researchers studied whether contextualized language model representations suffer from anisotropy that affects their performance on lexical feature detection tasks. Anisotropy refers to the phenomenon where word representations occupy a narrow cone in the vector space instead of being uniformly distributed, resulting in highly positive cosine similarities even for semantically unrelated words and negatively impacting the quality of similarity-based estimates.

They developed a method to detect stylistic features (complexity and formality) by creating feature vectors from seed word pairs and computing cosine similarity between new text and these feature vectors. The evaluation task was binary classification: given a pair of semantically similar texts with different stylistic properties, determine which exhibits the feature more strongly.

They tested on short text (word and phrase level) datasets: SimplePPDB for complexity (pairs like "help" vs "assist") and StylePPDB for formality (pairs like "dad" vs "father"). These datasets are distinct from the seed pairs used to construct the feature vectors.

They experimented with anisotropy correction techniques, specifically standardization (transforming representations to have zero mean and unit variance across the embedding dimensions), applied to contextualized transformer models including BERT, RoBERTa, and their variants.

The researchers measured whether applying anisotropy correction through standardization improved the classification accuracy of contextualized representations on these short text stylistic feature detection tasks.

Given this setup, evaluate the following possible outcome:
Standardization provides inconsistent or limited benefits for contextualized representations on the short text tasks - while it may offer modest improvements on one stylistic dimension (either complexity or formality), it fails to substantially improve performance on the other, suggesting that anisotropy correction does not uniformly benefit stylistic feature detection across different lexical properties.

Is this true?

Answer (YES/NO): YES